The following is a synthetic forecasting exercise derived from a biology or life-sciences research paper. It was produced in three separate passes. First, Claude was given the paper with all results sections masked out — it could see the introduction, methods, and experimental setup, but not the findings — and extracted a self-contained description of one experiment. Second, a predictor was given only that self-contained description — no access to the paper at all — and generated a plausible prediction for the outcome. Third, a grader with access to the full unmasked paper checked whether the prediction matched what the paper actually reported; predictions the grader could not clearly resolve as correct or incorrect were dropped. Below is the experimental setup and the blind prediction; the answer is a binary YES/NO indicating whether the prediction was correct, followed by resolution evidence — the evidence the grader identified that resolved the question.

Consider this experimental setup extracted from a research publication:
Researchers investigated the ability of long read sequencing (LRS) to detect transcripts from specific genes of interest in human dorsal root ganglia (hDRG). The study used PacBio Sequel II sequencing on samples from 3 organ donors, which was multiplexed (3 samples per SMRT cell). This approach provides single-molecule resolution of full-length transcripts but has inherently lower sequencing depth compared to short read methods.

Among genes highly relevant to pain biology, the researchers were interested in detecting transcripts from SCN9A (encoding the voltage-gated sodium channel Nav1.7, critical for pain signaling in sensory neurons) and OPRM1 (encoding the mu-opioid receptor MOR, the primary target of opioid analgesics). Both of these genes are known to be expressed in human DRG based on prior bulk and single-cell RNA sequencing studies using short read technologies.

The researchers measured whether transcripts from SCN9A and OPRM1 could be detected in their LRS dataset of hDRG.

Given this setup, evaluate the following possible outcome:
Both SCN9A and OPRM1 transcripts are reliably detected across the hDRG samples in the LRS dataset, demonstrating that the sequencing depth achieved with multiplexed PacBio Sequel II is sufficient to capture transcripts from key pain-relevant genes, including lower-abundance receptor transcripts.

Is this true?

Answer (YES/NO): NO